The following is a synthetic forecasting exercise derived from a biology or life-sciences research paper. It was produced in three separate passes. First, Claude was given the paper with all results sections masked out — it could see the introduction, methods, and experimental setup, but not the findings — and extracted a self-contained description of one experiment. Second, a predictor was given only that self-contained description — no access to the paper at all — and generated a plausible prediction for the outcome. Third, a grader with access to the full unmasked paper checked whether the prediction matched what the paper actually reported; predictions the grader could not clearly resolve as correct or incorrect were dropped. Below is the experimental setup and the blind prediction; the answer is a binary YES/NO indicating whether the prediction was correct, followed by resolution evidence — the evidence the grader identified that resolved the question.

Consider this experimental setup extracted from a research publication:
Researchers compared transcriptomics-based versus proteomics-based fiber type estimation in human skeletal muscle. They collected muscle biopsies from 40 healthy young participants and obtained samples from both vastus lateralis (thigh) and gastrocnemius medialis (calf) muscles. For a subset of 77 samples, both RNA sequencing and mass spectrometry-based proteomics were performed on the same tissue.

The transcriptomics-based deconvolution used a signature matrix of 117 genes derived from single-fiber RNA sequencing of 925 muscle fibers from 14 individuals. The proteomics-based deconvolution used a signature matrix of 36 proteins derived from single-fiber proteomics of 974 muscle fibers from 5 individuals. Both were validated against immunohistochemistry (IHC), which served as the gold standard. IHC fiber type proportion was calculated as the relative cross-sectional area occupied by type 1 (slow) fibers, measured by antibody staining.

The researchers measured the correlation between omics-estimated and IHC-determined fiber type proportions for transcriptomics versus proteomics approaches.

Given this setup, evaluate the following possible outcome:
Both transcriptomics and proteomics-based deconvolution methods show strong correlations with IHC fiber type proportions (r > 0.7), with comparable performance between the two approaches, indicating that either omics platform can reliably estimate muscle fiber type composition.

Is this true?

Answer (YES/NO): YES